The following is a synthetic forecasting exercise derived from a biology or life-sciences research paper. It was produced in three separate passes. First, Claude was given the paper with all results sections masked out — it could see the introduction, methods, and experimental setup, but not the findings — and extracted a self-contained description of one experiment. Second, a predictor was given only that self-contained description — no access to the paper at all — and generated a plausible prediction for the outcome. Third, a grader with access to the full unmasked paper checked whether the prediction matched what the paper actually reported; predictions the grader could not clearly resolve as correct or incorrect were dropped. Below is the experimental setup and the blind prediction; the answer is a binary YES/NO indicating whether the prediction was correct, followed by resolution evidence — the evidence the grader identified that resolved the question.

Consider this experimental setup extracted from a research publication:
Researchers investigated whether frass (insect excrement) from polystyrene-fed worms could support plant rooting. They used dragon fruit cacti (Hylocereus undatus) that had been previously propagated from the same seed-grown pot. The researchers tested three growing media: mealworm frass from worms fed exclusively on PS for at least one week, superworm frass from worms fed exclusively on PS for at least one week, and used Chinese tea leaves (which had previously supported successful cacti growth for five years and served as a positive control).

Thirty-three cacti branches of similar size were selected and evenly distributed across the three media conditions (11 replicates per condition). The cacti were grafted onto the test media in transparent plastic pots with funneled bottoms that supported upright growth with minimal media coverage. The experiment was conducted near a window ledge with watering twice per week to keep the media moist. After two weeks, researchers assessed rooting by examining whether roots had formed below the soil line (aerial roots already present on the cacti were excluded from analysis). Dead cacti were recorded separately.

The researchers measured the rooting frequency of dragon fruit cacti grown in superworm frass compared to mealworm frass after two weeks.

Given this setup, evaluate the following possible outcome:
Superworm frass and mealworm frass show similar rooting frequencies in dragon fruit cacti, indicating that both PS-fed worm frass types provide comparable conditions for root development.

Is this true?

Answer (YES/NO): NO